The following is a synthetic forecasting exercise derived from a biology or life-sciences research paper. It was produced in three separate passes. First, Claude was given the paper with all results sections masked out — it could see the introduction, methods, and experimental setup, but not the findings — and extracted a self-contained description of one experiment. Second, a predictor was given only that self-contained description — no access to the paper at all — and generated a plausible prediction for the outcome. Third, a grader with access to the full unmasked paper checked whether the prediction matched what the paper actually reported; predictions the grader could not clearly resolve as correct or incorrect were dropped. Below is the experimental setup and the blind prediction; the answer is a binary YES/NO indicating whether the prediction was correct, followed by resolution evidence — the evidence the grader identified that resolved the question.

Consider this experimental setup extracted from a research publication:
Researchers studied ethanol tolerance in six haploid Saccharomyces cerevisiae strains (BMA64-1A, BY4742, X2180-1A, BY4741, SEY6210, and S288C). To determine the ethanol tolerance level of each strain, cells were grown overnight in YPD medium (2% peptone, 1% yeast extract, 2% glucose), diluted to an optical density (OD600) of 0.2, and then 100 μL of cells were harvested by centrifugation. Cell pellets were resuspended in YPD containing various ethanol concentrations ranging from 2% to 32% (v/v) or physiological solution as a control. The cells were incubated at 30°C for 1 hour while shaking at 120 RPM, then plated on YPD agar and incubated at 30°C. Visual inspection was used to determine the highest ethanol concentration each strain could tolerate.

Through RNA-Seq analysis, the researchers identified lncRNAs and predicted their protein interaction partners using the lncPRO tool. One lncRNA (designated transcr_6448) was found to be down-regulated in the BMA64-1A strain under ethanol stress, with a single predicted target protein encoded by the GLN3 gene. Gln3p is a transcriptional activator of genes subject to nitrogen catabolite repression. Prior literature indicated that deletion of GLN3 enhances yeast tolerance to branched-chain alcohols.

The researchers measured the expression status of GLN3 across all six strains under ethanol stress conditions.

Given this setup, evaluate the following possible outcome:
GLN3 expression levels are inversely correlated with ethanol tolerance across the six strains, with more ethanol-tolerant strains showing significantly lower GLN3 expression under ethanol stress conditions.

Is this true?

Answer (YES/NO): NO